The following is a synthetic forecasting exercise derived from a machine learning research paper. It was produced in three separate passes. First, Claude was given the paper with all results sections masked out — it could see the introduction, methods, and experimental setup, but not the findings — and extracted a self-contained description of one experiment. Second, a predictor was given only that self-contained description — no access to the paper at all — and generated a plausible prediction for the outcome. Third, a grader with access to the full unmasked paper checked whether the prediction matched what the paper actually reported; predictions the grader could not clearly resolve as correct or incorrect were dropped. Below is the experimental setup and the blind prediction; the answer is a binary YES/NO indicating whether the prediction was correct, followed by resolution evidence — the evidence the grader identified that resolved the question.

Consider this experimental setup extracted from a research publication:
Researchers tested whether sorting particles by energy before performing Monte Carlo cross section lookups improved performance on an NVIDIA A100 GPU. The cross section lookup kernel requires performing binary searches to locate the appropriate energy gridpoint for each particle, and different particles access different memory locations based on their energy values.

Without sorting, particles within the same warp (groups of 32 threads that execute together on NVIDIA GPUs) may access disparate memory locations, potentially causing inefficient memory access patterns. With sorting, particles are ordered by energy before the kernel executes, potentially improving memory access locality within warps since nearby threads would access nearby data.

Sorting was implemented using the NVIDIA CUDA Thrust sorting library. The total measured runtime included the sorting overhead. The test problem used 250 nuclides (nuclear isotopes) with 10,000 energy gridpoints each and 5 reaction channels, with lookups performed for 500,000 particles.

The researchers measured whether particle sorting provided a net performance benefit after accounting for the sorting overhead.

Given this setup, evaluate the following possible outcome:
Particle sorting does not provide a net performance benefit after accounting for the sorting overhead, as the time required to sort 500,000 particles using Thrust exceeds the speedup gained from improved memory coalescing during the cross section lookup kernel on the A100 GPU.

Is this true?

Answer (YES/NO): NO